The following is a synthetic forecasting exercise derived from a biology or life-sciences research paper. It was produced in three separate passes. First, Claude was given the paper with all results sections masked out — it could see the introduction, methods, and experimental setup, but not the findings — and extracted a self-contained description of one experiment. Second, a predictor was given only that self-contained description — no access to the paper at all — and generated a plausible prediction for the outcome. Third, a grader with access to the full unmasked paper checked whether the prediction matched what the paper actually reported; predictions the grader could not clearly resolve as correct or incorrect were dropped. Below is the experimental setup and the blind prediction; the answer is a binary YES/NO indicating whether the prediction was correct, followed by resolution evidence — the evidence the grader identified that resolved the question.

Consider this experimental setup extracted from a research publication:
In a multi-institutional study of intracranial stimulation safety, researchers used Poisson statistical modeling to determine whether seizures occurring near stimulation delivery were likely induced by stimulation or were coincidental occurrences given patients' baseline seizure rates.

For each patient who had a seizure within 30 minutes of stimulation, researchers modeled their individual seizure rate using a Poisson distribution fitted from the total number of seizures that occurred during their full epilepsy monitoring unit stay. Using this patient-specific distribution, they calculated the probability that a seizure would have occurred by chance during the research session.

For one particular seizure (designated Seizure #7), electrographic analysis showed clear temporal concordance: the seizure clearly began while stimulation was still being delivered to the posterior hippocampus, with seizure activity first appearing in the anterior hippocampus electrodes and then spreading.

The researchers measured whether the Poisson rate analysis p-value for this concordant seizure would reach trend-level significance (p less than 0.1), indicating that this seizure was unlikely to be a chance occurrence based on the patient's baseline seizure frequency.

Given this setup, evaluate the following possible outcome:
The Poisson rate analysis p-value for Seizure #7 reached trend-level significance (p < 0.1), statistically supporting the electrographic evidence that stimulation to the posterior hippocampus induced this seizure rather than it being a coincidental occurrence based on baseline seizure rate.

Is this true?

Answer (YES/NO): YES